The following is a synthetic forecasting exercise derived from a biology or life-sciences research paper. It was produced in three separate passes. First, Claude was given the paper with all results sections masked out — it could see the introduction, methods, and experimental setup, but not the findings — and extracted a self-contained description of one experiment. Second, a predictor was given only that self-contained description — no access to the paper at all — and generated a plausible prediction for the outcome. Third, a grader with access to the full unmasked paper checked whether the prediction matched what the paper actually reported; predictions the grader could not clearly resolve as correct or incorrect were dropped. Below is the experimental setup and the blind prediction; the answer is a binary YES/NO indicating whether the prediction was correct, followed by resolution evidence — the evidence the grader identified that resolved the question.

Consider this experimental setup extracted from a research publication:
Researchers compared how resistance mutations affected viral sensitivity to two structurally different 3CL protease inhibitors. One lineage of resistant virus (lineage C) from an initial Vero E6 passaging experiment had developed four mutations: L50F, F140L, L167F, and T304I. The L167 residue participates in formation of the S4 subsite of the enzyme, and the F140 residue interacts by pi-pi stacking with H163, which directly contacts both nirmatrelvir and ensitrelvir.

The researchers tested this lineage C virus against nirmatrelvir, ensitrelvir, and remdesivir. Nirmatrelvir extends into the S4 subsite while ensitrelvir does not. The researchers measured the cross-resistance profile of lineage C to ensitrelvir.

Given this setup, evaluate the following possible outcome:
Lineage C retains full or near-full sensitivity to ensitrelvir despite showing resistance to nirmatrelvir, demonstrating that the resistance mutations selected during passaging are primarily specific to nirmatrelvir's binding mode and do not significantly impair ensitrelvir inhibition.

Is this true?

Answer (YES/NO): NO